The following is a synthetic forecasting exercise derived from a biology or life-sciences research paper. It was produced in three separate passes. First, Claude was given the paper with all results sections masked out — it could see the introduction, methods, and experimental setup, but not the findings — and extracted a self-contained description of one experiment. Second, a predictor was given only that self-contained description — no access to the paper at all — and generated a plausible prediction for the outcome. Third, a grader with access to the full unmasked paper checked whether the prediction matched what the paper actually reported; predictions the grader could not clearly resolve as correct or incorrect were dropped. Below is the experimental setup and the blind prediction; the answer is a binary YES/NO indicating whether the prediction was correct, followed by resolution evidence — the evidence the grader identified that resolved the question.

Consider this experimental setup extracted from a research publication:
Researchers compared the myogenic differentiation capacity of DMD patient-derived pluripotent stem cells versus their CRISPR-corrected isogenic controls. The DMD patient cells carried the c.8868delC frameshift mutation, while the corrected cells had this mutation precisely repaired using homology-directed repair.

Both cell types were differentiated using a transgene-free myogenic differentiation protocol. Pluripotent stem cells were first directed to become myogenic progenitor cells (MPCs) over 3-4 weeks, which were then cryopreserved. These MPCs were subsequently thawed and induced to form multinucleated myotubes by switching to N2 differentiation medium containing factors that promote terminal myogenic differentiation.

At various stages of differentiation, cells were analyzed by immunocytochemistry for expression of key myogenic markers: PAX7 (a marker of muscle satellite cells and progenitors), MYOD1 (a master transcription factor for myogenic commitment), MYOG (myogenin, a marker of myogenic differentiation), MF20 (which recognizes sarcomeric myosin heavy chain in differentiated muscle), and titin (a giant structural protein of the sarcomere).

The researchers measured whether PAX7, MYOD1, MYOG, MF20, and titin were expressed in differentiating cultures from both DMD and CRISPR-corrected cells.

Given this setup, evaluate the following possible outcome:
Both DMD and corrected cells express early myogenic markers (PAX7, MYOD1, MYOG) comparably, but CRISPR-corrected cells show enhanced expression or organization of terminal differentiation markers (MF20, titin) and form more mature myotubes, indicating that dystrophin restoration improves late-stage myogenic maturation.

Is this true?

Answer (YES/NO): NO